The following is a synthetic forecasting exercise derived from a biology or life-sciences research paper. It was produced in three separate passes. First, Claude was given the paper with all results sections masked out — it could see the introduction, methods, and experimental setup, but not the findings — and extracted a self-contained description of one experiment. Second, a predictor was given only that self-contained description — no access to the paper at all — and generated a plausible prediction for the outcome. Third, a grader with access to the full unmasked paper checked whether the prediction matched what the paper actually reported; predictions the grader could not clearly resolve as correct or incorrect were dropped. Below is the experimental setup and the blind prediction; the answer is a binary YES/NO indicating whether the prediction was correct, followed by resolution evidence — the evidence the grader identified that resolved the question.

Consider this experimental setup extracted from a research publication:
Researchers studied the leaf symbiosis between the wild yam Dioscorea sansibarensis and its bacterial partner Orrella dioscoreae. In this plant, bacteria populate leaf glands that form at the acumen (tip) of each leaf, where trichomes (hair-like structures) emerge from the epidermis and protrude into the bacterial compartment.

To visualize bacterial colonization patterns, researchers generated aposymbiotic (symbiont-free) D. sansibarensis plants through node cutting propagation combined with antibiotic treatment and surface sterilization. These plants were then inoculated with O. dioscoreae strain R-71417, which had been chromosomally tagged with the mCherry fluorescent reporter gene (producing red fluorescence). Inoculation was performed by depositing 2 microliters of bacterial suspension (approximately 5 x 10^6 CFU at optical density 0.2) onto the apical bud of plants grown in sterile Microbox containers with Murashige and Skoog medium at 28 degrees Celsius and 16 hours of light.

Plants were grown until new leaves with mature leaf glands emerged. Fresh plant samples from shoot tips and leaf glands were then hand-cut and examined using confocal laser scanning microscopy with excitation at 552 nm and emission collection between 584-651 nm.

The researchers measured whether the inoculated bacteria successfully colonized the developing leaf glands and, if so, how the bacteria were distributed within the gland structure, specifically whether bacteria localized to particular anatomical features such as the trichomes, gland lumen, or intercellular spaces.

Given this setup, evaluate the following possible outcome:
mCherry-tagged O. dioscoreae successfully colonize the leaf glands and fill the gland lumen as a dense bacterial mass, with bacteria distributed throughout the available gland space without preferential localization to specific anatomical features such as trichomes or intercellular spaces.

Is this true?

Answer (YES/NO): NO